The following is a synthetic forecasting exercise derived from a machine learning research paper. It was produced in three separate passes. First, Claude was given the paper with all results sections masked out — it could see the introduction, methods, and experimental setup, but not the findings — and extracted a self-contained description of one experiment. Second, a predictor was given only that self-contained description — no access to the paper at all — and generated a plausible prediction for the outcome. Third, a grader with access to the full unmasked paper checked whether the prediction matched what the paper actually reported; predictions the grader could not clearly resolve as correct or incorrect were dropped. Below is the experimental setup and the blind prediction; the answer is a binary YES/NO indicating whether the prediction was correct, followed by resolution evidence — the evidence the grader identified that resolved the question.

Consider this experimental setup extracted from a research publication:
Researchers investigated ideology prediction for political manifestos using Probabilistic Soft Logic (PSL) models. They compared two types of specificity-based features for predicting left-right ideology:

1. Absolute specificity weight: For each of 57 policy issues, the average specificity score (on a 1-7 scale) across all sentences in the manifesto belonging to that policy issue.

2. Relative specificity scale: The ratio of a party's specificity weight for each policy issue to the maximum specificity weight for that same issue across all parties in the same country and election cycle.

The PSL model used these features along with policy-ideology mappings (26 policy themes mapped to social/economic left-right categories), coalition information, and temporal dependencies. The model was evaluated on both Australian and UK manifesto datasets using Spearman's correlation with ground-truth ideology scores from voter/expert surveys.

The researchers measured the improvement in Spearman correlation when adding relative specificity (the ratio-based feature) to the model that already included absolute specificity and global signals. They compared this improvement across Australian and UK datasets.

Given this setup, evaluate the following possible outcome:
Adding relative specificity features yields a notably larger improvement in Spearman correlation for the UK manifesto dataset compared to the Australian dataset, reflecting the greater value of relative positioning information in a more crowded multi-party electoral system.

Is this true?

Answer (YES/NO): YES